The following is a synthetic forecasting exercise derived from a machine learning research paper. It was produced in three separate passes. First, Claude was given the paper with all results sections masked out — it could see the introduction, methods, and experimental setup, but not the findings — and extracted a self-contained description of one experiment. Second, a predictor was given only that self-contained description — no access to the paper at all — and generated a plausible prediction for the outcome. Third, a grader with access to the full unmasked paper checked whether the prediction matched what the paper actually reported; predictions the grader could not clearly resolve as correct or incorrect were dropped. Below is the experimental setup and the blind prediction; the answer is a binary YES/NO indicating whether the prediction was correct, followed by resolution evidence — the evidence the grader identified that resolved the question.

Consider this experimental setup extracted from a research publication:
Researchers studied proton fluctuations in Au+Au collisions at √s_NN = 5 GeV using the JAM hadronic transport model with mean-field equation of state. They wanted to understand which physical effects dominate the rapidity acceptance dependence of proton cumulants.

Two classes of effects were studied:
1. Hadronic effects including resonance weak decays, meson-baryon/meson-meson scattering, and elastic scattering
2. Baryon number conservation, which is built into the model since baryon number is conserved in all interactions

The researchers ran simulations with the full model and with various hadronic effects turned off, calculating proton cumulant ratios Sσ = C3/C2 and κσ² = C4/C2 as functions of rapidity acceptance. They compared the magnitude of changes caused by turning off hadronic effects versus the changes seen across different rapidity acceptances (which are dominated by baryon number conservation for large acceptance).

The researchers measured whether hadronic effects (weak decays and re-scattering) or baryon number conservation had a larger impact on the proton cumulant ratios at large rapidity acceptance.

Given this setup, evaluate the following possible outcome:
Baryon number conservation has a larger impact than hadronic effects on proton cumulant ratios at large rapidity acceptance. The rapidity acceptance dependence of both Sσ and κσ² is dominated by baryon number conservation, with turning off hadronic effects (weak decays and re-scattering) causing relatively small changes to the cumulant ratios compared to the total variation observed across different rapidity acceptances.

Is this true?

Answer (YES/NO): YES